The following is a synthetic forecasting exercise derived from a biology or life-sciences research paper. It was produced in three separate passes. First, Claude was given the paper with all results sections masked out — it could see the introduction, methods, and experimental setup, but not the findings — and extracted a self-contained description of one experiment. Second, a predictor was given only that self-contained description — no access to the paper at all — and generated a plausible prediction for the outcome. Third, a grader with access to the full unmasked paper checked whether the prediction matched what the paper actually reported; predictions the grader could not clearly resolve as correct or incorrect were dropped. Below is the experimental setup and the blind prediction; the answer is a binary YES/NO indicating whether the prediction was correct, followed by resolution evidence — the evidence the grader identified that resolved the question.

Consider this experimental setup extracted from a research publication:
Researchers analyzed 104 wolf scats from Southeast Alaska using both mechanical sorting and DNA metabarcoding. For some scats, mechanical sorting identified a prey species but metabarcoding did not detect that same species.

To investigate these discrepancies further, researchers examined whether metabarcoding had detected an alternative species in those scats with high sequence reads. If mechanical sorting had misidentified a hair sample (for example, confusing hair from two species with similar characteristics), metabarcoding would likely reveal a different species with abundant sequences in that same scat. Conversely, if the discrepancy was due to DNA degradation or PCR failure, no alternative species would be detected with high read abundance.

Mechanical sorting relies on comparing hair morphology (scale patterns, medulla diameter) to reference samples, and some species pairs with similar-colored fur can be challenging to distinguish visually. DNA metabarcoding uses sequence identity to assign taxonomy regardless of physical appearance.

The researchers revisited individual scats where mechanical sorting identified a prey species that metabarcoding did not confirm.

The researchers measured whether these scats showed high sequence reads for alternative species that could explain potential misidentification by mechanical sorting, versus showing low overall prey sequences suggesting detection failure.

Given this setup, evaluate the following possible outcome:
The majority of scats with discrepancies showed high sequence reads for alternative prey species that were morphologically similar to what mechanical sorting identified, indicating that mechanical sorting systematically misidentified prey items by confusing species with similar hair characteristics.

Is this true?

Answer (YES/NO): YES